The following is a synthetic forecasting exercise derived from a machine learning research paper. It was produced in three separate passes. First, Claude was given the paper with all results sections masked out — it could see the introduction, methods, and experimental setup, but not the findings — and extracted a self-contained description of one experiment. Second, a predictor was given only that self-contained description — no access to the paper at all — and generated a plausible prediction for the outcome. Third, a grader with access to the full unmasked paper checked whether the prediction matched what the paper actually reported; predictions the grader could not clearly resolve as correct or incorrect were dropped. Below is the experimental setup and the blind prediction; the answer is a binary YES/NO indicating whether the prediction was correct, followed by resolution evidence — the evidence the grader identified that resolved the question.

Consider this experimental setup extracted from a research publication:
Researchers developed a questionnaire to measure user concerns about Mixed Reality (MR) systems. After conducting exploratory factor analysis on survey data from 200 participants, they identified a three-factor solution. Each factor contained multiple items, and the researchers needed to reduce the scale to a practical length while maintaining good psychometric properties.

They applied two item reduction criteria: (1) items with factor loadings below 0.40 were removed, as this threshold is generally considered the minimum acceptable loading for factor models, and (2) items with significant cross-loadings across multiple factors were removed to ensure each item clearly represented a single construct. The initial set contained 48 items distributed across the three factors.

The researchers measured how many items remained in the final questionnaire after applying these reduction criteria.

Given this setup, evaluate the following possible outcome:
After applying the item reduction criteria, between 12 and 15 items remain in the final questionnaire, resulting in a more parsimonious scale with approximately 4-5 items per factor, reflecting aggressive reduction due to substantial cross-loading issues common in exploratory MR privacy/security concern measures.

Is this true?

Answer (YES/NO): NO